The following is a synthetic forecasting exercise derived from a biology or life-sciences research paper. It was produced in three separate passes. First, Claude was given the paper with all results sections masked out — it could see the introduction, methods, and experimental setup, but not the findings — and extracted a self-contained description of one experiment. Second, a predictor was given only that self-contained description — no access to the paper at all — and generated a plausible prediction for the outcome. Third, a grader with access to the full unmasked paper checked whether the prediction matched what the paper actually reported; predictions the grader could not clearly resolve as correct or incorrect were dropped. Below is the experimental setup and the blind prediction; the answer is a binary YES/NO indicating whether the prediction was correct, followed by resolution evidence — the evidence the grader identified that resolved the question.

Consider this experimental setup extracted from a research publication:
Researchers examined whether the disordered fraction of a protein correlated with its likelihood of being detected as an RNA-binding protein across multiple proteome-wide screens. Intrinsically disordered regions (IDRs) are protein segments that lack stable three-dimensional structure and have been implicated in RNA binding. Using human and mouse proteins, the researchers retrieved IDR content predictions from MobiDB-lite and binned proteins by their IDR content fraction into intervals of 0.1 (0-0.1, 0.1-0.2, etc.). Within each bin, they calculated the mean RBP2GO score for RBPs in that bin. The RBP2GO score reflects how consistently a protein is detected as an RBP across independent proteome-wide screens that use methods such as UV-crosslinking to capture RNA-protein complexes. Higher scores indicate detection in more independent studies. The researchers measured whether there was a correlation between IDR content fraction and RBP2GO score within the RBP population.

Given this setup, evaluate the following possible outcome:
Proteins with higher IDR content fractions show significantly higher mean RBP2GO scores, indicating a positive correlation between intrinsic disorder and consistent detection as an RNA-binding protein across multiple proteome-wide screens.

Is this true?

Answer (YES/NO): NO